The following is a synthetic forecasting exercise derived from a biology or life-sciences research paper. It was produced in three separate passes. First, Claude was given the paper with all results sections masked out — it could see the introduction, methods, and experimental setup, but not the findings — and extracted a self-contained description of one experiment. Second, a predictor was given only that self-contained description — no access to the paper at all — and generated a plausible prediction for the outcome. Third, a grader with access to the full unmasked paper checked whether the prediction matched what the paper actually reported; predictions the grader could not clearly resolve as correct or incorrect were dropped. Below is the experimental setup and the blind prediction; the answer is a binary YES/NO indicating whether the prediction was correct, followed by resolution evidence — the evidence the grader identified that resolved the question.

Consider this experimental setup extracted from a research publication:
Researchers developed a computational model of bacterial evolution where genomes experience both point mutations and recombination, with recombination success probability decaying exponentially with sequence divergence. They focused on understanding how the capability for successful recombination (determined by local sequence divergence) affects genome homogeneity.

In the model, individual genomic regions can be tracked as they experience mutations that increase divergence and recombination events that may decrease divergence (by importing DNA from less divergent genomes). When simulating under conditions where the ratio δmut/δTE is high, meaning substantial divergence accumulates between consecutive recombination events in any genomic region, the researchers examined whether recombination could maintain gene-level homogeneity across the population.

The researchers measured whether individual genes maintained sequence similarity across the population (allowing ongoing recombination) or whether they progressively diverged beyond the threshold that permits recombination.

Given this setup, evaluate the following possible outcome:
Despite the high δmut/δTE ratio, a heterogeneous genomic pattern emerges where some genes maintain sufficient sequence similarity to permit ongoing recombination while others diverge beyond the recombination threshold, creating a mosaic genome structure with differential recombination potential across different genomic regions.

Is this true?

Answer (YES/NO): NO